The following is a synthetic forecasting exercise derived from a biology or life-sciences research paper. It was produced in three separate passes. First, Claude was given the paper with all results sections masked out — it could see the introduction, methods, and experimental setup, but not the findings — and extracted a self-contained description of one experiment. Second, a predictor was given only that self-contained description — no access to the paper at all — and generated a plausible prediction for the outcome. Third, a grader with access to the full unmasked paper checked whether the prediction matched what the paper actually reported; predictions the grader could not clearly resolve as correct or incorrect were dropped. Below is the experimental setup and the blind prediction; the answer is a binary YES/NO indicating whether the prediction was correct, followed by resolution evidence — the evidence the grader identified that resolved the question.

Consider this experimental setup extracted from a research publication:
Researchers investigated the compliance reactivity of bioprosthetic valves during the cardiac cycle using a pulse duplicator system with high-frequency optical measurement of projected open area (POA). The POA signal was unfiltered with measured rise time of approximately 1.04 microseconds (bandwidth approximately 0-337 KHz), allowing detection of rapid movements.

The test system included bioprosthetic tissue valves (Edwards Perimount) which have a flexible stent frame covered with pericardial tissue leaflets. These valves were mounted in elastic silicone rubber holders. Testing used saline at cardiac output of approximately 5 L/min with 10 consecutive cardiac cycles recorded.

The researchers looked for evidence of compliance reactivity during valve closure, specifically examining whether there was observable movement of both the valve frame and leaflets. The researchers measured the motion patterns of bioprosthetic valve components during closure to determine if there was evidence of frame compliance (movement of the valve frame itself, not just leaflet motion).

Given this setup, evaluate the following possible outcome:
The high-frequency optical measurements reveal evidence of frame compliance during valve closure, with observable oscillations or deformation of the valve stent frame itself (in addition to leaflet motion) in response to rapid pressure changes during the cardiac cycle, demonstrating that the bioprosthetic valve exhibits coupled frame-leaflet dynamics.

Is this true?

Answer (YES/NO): YES